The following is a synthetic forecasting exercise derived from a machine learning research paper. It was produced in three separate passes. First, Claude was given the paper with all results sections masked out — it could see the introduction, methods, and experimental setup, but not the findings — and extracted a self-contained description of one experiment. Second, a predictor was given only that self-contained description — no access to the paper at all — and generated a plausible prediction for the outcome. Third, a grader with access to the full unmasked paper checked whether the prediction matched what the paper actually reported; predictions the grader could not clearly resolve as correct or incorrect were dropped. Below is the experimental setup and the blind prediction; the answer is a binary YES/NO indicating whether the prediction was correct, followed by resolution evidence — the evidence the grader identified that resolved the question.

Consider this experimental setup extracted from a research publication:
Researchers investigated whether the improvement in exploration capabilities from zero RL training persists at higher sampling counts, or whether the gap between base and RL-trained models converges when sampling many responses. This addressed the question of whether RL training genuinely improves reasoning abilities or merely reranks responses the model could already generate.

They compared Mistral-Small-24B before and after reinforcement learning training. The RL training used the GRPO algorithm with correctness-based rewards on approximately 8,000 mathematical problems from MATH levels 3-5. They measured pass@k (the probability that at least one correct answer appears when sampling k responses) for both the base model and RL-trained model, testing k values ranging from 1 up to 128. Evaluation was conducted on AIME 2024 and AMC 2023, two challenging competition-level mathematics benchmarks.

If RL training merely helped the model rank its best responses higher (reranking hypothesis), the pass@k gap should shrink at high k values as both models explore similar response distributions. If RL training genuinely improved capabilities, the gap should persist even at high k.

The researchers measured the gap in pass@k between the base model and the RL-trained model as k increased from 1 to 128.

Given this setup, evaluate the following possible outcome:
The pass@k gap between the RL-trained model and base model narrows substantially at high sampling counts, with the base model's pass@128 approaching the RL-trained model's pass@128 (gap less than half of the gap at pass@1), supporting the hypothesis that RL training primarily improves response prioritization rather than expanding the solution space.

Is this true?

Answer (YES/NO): NO